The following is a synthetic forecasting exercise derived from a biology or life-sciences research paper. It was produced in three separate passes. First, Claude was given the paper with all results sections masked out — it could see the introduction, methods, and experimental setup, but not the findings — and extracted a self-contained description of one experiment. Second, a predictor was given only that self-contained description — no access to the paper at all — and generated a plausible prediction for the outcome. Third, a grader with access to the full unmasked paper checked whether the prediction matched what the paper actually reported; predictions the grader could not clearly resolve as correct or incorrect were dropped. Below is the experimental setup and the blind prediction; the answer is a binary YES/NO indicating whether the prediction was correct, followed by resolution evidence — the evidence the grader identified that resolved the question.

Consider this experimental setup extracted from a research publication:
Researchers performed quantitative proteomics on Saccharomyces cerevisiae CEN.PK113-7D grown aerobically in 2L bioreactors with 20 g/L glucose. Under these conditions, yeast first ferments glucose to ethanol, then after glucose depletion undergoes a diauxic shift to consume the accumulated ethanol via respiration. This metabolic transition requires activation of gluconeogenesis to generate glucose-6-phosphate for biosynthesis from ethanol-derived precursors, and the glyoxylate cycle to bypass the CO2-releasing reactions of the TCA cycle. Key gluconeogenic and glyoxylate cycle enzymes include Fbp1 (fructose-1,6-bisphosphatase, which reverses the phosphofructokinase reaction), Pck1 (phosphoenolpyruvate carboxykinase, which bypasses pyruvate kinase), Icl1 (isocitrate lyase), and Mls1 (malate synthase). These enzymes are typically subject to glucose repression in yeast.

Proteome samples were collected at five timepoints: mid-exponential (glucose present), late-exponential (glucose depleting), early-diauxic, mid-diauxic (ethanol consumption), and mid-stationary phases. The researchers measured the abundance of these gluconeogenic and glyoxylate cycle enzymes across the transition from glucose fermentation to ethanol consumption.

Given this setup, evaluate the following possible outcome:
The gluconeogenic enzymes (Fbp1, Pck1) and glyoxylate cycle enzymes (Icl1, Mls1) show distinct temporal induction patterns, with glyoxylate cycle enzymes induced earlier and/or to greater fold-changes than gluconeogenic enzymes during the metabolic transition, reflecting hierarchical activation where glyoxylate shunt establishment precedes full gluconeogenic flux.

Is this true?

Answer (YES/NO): NO